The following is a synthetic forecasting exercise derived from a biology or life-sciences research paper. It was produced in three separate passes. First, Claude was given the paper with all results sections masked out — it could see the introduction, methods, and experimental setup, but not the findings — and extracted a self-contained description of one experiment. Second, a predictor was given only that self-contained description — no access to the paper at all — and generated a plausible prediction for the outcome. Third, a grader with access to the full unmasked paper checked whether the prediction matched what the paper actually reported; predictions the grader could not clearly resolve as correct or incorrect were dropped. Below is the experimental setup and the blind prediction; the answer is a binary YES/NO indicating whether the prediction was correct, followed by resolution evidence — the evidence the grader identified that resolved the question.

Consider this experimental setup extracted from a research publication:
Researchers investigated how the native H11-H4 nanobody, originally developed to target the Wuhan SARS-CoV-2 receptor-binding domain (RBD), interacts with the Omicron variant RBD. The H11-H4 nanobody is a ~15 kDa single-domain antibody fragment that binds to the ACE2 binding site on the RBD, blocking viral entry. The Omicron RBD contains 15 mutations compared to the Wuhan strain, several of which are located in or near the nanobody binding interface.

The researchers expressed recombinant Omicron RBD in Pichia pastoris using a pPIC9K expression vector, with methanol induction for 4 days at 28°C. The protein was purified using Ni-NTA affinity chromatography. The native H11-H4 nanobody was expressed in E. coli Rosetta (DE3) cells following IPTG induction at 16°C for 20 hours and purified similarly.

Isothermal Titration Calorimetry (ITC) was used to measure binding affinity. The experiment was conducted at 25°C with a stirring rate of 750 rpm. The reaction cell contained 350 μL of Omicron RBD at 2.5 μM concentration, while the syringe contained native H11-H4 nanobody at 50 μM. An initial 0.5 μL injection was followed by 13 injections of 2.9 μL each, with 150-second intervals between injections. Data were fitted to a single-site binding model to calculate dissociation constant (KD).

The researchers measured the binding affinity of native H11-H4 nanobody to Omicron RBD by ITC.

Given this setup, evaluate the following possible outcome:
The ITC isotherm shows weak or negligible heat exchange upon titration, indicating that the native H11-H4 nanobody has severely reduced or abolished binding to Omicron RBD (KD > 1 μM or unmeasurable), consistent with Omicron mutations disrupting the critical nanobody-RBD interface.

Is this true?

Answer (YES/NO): YES